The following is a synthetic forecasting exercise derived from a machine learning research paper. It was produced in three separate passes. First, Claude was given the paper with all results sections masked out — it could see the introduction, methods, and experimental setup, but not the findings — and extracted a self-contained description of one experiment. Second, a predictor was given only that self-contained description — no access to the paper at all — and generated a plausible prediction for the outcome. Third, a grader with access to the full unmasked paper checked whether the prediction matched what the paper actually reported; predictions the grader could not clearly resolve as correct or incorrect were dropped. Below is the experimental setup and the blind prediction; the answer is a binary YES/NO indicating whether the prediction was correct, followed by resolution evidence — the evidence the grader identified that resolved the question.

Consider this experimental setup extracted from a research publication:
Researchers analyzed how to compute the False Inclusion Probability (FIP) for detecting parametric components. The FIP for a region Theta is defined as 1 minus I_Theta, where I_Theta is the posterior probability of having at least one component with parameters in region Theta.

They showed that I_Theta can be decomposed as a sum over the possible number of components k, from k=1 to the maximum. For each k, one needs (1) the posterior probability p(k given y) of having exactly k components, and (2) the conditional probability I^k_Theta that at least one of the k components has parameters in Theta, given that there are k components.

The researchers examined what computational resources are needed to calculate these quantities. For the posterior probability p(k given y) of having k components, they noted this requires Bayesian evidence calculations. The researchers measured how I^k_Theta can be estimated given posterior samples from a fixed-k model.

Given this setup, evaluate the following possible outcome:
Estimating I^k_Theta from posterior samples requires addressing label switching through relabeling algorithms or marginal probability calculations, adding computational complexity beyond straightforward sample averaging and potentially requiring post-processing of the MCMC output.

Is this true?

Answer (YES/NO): NO